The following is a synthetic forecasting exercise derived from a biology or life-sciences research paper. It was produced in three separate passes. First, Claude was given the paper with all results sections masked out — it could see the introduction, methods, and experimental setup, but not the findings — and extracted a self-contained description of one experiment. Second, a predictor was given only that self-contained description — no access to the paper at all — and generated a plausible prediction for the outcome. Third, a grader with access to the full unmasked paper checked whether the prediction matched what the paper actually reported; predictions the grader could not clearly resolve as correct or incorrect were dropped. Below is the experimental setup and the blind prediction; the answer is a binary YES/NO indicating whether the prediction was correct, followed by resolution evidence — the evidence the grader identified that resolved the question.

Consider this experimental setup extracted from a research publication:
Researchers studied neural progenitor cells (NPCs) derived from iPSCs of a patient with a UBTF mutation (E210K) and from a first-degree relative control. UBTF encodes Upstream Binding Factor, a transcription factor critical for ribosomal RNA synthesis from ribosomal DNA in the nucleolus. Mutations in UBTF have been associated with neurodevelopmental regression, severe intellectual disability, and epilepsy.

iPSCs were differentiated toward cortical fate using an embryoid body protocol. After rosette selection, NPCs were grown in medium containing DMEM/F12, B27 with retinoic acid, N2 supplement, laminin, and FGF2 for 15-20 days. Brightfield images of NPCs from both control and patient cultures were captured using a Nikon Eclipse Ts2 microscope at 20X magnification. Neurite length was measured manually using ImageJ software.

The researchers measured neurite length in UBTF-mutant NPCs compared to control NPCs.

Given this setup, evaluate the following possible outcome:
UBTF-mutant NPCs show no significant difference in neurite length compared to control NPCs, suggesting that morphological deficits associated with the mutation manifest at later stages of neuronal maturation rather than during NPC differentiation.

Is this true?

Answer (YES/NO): NO